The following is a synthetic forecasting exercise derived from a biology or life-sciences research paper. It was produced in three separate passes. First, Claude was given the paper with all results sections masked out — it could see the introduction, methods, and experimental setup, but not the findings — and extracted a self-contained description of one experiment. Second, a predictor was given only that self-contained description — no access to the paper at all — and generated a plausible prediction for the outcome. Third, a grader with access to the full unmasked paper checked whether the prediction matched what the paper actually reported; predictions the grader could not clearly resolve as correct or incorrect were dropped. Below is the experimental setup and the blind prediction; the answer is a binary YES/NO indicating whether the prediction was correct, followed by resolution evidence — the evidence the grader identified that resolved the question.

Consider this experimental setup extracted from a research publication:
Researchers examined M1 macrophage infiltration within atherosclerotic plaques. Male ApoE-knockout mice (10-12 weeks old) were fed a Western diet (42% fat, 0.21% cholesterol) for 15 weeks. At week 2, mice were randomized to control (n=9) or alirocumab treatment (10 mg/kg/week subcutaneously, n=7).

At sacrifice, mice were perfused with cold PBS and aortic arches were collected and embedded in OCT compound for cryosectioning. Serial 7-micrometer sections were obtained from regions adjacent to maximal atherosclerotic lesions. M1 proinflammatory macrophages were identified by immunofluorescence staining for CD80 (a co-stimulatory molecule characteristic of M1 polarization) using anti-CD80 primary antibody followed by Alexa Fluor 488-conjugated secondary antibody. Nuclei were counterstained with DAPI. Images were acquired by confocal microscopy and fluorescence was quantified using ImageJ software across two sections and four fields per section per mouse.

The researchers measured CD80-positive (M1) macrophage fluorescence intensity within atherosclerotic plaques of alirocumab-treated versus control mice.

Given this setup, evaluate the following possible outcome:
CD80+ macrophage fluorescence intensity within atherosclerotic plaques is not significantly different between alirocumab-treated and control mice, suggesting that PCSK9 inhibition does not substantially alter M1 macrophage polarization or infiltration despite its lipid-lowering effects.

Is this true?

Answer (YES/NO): NO